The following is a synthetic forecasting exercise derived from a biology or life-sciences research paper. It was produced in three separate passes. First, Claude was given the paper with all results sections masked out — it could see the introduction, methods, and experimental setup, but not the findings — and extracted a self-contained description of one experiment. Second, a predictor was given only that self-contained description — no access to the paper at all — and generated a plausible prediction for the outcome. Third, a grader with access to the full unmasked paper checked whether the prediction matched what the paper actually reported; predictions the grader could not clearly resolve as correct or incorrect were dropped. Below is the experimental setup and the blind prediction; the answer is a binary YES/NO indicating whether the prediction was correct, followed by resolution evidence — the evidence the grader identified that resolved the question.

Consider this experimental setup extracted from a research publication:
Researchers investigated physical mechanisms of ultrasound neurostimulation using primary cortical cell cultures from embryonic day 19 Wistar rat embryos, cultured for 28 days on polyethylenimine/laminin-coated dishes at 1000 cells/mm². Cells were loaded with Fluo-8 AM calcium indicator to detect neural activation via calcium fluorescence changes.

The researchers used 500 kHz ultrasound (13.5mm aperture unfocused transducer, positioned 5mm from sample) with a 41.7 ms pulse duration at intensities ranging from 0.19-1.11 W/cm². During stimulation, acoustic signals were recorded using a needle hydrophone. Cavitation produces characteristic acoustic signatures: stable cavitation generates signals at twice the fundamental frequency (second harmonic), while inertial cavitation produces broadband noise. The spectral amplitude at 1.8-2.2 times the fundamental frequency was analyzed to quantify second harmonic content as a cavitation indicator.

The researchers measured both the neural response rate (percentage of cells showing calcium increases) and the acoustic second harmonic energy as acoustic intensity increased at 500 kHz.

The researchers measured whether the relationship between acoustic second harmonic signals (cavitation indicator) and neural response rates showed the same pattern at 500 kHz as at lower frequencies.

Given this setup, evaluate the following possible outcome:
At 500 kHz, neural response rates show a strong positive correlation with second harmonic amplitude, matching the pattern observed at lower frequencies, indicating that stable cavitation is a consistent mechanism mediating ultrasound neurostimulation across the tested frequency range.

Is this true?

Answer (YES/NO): NO